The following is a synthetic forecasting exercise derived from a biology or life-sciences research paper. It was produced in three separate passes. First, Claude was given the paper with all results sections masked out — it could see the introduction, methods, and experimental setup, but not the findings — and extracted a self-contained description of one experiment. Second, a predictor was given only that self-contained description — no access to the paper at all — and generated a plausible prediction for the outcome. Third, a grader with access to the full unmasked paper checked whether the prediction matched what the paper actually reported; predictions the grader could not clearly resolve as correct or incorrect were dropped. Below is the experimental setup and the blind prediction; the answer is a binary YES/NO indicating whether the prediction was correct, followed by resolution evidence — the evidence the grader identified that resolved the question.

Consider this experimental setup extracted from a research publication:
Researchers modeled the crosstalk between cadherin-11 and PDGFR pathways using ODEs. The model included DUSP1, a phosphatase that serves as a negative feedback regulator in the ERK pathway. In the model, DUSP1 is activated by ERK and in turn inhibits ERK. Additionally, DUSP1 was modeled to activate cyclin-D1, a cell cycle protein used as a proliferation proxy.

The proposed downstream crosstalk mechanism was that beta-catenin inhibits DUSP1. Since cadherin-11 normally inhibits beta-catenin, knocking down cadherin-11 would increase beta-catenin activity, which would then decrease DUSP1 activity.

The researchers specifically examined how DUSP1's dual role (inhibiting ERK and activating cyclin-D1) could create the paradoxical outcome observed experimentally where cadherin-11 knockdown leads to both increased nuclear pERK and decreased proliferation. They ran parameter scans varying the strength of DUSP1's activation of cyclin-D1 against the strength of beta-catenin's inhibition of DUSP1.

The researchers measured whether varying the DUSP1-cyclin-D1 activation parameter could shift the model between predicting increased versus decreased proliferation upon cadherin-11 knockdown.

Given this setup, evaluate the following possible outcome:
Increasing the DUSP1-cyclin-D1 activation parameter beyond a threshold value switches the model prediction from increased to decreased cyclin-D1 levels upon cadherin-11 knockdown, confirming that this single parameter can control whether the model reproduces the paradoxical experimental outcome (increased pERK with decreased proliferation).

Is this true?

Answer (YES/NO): NO